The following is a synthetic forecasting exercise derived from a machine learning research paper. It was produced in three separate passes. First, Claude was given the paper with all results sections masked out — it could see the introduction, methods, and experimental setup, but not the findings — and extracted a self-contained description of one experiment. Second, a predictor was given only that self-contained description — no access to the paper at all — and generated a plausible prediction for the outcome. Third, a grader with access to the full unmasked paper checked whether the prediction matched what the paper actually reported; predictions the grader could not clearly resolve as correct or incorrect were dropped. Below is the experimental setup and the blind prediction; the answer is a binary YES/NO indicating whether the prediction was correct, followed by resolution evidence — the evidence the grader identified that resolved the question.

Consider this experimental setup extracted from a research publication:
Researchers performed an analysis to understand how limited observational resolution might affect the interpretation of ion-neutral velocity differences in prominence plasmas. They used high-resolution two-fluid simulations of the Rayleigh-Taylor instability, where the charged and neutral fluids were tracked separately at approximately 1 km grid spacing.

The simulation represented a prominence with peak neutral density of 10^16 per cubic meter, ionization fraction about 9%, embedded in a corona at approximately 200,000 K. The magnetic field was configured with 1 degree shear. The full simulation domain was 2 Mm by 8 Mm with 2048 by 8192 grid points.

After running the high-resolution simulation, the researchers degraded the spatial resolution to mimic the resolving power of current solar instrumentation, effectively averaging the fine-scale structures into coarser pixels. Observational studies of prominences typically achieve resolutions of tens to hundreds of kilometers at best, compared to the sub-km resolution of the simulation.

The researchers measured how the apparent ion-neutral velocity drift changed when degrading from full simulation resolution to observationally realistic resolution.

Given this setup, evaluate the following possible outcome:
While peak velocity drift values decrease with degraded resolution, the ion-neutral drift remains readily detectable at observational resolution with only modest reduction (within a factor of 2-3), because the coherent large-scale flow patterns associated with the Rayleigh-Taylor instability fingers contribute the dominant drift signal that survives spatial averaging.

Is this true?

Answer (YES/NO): NO